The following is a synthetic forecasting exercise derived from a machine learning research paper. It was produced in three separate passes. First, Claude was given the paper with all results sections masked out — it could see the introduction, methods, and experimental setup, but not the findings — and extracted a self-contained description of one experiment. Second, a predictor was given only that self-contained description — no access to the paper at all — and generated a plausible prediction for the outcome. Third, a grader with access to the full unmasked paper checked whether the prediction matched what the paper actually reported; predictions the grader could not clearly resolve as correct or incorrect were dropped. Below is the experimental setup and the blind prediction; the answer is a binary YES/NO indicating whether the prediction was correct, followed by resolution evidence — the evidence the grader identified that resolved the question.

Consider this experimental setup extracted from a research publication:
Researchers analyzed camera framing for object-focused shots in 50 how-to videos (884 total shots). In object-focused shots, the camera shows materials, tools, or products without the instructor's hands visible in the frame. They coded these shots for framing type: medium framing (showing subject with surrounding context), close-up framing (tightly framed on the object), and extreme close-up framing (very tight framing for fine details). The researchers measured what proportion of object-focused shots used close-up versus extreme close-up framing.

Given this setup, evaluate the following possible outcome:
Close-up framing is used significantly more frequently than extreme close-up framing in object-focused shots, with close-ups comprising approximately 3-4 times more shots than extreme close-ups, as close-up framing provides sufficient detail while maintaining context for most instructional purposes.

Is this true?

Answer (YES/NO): NO